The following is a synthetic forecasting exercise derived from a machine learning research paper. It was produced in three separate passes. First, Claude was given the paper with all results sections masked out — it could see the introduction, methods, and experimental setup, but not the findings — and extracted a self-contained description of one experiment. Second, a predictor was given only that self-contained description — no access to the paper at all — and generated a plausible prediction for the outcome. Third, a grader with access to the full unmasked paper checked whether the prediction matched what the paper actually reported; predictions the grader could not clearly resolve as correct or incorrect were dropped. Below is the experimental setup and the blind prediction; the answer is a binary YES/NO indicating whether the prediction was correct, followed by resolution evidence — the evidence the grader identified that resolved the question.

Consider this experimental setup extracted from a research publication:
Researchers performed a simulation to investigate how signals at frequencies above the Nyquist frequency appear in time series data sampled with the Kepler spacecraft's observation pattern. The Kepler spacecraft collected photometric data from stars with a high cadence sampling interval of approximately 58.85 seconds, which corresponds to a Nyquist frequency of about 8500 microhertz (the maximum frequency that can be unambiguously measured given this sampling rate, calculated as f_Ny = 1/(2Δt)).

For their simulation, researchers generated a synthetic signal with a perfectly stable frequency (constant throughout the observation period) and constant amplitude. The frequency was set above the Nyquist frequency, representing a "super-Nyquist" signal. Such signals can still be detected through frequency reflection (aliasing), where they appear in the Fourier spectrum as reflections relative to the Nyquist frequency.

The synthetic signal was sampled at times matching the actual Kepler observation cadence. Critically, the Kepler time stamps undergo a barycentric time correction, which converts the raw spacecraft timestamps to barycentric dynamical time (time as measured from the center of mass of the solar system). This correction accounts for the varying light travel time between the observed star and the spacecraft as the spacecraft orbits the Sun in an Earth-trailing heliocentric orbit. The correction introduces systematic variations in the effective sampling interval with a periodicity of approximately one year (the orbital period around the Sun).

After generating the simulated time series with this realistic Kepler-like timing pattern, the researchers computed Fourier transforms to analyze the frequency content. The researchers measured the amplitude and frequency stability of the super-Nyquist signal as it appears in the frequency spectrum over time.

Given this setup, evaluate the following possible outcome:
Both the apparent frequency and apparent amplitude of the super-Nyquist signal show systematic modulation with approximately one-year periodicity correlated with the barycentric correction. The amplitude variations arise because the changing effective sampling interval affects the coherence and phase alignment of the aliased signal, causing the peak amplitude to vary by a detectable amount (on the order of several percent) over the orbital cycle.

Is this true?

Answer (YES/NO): NO